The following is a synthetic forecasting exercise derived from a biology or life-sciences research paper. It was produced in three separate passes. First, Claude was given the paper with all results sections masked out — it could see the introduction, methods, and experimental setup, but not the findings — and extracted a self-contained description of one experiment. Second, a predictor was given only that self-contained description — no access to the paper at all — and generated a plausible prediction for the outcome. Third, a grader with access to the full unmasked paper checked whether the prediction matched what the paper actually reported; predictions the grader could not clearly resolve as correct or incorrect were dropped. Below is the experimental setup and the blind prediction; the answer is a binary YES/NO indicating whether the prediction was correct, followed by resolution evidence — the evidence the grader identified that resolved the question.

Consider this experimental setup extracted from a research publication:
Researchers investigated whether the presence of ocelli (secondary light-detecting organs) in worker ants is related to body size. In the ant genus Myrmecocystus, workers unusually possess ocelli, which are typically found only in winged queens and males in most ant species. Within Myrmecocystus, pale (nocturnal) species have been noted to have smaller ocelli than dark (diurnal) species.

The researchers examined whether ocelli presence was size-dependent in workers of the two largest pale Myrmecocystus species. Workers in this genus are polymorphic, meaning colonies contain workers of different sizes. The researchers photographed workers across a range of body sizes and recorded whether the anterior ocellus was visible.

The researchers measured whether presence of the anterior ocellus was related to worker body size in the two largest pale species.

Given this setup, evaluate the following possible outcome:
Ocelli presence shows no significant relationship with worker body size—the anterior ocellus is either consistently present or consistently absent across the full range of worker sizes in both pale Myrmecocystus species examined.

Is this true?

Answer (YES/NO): NO